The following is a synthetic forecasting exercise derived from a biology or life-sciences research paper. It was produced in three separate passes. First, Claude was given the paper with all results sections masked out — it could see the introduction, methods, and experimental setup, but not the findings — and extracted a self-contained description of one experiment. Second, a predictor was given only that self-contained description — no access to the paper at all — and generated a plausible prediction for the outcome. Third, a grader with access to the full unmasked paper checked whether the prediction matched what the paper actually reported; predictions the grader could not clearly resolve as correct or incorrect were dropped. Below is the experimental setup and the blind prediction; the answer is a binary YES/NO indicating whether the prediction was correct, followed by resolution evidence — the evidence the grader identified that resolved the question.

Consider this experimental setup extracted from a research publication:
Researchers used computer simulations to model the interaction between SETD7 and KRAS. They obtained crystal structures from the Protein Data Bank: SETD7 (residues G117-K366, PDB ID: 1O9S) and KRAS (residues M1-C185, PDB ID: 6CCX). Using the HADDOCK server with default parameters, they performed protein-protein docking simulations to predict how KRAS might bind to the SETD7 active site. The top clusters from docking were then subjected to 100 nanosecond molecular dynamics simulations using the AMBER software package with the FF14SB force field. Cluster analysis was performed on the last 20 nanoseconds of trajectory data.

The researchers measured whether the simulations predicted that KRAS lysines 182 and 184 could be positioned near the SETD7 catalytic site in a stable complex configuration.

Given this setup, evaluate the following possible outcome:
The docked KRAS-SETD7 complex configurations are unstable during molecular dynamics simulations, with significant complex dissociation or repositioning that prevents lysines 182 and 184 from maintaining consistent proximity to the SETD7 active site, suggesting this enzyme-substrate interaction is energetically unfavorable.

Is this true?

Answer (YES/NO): NO